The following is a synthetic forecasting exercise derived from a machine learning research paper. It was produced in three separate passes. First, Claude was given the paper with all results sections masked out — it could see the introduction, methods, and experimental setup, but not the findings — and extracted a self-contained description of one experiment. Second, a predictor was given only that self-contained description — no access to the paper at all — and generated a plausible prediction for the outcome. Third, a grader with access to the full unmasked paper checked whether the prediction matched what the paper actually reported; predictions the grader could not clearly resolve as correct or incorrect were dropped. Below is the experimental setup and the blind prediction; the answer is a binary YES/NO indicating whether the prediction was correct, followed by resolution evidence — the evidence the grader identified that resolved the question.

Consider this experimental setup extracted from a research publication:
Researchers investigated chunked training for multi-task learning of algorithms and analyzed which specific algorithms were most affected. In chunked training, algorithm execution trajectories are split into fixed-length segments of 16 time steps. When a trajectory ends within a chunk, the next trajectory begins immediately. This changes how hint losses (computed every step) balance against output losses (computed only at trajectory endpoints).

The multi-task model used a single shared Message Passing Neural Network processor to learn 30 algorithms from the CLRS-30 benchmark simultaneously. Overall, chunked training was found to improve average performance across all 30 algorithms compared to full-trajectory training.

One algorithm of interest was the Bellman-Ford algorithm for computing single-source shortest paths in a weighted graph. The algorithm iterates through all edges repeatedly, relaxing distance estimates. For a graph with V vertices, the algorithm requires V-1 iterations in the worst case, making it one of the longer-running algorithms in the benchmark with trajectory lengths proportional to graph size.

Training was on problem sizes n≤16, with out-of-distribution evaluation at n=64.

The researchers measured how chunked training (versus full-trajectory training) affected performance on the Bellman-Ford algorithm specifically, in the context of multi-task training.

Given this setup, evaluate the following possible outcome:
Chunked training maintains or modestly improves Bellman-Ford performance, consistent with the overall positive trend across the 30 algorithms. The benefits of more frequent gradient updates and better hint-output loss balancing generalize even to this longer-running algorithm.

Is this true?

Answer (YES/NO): NO